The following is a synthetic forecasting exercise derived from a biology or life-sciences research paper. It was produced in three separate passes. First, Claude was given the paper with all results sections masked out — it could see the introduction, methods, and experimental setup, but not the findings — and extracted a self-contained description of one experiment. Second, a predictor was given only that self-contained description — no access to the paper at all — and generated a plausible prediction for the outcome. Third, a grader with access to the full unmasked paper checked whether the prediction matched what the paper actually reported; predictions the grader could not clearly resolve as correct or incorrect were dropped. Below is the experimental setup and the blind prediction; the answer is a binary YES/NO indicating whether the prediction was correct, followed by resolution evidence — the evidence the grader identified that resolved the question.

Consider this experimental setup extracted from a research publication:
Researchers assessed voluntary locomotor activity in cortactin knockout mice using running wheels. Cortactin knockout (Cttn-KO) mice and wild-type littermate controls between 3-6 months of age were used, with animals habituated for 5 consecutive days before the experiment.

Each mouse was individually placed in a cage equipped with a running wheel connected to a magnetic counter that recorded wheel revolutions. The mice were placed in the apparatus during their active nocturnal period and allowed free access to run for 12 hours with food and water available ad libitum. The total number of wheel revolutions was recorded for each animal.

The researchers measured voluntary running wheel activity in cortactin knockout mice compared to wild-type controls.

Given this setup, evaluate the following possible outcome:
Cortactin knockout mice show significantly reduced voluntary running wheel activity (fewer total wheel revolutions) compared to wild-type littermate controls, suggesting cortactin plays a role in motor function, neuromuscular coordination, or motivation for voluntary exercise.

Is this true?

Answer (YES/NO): NO